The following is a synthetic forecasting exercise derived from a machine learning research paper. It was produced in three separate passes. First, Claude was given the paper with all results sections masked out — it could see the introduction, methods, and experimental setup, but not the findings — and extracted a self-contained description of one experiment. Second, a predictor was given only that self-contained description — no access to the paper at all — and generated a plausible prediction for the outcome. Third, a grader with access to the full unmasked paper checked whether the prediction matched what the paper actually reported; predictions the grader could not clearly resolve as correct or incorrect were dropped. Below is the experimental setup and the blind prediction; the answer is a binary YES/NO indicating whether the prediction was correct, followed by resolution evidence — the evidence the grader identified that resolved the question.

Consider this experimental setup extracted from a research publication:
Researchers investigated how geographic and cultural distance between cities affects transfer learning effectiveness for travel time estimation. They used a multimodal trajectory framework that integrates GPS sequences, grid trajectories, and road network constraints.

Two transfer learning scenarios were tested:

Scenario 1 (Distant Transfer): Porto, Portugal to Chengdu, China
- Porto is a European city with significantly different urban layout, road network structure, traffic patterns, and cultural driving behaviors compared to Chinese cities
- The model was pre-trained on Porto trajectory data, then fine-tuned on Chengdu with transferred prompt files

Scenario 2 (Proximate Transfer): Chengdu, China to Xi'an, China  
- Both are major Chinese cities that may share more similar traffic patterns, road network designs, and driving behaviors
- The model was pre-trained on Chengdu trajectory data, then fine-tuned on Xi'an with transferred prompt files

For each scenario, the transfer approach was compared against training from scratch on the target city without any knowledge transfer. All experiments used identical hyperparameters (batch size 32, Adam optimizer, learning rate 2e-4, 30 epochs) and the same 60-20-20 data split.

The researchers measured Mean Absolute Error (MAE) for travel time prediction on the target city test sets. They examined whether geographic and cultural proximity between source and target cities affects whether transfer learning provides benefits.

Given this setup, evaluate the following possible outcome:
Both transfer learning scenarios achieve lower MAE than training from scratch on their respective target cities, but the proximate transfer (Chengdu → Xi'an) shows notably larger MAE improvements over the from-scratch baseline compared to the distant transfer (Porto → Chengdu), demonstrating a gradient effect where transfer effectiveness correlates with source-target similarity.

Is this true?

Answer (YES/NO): NO